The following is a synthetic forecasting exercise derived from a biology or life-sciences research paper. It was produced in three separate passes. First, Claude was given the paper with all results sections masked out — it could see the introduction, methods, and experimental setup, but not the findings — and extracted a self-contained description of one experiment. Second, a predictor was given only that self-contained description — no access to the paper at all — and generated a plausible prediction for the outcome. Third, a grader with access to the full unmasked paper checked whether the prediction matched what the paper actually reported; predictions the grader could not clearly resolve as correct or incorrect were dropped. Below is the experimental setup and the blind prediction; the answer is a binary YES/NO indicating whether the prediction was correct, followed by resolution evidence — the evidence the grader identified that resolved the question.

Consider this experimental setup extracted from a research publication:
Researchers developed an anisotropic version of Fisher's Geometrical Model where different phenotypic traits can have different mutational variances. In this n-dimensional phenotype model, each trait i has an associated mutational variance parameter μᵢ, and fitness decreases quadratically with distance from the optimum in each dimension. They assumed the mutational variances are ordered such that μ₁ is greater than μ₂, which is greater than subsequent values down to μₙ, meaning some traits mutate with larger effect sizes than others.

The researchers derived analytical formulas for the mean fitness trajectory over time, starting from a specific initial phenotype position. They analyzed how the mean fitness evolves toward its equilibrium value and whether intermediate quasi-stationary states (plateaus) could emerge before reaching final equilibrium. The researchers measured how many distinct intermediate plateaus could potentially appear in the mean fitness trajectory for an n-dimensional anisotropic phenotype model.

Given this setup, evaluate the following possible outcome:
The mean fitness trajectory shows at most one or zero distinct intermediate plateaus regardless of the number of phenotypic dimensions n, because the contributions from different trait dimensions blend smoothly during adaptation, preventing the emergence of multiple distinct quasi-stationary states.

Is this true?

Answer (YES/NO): NO